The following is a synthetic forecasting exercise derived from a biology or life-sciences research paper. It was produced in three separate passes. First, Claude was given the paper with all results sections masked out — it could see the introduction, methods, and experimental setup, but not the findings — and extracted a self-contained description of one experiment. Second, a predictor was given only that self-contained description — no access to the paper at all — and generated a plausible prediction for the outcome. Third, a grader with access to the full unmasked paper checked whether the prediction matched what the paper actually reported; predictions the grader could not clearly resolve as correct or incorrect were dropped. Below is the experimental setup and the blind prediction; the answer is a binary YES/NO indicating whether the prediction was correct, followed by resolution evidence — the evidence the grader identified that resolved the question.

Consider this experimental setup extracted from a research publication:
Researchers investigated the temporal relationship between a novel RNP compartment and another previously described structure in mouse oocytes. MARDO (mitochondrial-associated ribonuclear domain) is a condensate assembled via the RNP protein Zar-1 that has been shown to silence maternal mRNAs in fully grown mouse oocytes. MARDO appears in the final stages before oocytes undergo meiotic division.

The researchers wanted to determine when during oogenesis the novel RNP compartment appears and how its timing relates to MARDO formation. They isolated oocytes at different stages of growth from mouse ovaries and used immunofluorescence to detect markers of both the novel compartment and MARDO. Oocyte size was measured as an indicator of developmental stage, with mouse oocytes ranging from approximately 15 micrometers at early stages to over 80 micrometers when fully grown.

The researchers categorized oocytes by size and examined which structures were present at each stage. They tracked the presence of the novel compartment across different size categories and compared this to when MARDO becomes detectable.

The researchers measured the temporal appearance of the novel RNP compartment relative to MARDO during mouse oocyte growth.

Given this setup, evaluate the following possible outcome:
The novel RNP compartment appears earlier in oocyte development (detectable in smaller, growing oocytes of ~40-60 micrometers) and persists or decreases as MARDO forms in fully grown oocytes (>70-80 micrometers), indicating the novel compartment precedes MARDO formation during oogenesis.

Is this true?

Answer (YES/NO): NO